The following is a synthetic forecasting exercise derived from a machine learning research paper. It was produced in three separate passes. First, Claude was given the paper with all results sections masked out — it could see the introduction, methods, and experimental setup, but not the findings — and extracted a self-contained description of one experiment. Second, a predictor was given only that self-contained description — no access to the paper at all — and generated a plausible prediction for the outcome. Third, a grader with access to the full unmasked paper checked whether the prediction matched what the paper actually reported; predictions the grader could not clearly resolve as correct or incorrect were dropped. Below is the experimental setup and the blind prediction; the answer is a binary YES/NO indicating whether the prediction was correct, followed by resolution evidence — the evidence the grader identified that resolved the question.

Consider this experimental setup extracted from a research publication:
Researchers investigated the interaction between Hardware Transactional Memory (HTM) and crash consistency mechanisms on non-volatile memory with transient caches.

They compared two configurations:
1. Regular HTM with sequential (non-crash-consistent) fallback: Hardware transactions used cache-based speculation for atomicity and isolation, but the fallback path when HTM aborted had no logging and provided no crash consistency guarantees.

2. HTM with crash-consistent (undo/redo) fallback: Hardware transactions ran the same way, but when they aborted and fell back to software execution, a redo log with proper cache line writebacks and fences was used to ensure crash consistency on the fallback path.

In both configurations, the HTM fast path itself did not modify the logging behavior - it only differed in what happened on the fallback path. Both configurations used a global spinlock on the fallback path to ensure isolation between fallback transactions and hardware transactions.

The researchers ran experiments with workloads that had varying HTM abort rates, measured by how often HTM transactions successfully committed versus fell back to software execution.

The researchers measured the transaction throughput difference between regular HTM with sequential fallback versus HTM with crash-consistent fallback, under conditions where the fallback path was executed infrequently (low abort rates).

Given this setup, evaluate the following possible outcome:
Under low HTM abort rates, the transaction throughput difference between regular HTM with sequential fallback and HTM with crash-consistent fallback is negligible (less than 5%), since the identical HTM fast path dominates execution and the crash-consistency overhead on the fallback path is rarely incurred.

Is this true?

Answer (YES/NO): NO